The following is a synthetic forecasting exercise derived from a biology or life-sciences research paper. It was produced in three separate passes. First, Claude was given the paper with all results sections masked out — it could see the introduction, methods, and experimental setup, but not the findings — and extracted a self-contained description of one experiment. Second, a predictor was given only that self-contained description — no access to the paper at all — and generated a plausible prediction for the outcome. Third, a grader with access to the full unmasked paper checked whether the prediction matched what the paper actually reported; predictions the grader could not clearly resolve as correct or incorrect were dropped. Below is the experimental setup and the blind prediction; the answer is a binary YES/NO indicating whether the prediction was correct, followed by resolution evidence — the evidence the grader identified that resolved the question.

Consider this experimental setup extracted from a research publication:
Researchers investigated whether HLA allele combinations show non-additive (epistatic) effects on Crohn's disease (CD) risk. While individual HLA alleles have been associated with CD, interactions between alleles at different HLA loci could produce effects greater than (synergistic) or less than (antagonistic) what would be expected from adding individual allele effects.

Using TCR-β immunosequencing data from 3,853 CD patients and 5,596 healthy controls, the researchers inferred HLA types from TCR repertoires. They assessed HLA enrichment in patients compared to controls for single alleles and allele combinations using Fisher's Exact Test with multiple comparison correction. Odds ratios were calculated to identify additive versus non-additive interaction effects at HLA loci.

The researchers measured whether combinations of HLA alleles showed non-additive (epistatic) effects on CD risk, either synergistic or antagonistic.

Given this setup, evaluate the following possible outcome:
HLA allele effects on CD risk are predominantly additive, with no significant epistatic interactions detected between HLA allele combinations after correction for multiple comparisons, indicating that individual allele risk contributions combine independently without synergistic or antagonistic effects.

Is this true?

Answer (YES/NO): NO